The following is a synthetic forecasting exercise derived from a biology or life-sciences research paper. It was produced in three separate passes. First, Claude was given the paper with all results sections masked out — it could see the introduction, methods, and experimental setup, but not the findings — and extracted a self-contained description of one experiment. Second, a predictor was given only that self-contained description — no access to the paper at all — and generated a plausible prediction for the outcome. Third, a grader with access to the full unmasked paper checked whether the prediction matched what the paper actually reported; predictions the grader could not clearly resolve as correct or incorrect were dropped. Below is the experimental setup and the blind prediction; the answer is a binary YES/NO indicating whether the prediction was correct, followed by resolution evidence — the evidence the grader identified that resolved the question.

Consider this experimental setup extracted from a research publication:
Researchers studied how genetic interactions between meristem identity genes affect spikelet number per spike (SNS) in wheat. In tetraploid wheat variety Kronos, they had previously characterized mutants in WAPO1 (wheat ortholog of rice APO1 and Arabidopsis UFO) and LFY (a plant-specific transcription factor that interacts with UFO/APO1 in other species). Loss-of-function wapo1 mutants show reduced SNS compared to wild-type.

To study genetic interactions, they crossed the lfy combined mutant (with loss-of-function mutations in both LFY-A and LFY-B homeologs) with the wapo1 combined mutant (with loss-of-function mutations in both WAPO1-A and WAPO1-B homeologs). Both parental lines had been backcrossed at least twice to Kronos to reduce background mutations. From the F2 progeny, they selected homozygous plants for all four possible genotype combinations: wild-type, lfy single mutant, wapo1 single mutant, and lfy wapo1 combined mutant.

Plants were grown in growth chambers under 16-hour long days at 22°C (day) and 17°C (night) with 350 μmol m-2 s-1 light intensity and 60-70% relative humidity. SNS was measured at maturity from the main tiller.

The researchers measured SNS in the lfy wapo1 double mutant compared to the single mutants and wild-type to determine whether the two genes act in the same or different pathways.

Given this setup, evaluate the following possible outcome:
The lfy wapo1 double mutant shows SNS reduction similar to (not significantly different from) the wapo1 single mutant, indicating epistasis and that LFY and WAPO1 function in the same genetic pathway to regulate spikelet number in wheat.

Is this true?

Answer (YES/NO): YES